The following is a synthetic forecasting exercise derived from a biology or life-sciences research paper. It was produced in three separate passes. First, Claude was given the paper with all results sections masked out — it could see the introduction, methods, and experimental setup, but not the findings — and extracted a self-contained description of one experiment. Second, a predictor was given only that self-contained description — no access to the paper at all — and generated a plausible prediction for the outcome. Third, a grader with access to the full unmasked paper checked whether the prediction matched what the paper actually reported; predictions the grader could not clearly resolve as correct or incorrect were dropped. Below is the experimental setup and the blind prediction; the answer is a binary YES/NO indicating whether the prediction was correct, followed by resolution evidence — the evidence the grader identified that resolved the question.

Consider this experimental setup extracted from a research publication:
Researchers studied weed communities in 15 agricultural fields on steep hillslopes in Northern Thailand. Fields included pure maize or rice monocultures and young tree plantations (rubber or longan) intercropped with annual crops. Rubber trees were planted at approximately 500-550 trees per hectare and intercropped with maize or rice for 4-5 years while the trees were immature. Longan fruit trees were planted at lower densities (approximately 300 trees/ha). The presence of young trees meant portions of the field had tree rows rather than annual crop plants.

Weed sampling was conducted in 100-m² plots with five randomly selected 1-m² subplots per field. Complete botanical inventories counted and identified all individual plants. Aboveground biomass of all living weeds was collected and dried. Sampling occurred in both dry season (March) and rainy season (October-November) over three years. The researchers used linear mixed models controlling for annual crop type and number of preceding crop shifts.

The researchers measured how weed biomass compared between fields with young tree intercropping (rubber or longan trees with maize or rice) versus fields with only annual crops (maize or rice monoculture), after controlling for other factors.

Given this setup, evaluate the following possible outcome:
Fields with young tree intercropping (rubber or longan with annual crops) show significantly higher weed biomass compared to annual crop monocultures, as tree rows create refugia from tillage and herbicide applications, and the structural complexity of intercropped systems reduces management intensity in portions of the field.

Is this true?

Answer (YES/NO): NO